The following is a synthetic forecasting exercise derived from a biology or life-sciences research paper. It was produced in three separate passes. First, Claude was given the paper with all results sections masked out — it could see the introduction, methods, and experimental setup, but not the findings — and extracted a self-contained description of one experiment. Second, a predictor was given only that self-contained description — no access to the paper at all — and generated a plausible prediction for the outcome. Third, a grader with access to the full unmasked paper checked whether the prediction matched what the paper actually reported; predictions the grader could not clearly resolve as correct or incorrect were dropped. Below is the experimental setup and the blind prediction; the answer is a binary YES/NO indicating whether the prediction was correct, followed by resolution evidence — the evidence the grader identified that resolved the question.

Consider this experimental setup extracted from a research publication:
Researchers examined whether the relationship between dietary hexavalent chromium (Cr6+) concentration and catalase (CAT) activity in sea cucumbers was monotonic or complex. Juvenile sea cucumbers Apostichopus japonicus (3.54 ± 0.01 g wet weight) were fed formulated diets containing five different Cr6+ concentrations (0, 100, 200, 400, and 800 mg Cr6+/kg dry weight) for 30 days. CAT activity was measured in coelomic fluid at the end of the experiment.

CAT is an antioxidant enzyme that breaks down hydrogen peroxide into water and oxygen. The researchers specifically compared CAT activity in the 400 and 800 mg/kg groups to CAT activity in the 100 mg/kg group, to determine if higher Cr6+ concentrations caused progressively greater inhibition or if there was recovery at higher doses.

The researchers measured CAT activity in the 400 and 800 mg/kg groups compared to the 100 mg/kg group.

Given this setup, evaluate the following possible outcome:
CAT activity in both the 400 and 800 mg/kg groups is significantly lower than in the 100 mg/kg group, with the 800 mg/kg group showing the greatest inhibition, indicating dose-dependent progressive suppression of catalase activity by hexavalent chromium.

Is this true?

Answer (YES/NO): NO